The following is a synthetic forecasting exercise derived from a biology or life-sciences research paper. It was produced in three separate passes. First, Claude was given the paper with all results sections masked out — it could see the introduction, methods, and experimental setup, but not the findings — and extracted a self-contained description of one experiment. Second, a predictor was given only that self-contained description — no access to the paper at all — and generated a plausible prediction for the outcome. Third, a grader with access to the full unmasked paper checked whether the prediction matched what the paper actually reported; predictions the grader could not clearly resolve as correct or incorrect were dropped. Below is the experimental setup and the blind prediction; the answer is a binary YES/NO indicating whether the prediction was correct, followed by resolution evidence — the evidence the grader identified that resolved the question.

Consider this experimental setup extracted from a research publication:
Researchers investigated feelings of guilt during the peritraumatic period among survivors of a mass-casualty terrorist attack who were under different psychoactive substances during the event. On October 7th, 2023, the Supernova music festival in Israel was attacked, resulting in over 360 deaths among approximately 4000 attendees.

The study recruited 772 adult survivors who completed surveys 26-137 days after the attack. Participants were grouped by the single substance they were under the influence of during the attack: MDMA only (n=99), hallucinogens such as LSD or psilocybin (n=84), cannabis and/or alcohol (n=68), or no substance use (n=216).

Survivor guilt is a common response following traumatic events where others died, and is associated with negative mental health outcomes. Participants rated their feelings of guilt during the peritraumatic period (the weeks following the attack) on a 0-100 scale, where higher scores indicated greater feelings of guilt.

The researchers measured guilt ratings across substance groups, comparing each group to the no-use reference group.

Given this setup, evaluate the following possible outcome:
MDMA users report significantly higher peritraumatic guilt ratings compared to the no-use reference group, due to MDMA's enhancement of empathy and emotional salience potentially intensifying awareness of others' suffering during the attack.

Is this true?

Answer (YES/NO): NO